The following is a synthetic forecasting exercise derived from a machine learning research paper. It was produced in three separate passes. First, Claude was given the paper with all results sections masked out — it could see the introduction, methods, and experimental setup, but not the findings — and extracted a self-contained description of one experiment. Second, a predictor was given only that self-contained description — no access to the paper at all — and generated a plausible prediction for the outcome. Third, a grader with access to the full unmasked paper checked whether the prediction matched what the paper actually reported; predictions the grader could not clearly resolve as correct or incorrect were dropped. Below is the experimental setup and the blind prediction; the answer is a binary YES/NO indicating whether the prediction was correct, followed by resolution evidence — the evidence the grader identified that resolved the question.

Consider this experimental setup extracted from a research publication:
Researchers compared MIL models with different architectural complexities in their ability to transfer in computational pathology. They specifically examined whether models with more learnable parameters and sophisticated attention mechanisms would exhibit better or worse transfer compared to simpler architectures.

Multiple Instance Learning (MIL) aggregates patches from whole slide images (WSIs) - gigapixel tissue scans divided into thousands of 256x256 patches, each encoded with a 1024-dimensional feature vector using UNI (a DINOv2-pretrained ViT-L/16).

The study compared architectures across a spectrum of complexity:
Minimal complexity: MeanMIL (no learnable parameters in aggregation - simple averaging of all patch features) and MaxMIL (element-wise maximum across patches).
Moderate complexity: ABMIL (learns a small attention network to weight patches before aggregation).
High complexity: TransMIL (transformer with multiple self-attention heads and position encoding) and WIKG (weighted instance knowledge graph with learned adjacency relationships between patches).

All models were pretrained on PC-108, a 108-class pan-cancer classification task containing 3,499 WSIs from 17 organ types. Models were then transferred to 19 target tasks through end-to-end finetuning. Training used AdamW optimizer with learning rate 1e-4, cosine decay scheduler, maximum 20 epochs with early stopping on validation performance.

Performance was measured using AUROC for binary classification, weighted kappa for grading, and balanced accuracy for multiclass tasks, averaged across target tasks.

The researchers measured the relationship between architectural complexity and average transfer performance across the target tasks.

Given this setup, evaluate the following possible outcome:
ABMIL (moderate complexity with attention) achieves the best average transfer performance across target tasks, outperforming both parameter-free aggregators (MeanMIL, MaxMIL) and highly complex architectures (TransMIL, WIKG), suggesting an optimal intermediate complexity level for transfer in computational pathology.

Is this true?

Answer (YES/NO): NO